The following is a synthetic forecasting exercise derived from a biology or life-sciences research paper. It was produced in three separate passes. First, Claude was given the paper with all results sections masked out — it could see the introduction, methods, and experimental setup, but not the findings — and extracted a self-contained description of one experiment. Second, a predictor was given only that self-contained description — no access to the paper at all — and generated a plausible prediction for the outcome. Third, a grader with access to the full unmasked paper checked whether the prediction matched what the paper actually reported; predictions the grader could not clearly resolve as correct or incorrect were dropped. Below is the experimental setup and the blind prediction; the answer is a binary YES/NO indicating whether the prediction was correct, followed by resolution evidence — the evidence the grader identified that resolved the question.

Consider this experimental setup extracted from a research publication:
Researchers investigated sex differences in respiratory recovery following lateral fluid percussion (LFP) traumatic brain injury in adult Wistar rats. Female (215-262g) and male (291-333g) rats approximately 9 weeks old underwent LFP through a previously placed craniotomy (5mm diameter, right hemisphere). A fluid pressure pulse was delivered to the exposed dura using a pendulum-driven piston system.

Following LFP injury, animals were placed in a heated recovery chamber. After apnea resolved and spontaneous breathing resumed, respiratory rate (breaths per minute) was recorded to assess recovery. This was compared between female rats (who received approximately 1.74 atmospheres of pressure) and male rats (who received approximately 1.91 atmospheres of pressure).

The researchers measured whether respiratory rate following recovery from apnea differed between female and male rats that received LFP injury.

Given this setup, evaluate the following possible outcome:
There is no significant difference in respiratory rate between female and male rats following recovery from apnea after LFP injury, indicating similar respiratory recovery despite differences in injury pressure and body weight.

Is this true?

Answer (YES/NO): YES